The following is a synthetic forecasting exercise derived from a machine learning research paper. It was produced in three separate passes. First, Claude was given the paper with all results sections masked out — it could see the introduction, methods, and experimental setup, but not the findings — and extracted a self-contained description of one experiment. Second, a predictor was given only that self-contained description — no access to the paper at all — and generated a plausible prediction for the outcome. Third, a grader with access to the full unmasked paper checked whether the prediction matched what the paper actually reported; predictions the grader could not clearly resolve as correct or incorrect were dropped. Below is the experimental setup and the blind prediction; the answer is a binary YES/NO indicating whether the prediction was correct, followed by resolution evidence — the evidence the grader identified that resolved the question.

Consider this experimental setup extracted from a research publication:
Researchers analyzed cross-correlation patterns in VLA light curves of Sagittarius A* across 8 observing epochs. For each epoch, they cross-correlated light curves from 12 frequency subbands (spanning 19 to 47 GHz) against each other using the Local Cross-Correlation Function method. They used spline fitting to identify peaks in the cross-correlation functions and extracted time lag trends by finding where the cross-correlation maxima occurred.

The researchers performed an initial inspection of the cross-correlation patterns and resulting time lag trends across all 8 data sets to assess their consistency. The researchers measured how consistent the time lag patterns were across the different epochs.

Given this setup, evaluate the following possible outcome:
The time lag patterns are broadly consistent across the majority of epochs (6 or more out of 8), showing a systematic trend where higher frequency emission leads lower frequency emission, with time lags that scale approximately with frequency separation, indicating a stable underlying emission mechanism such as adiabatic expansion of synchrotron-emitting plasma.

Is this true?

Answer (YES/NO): NO